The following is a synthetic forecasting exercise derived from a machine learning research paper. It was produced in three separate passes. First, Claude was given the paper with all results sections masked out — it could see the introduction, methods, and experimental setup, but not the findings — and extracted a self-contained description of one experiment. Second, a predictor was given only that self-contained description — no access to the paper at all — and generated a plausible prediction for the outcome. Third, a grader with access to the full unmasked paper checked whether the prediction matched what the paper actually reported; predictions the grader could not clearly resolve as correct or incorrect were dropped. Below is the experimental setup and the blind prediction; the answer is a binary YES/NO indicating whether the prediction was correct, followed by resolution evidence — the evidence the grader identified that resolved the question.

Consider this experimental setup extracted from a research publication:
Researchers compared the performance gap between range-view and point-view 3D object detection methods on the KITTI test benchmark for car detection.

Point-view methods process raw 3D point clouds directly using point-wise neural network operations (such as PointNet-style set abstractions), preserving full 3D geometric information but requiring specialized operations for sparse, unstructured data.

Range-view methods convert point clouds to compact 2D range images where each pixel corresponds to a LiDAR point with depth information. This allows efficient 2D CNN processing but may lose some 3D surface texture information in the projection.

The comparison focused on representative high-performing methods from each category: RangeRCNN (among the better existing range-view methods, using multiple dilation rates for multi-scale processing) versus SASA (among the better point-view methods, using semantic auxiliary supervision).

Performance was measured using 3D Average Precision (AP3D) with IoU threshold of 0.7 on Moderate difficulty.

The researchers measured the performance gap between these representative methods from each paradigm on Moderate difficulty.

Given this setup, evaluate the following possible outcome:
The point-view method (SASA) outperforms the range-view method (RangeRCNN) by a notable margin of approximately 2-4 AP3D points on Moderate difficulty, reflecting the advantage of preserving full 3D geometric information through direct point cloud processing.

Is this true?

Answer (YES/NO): NO